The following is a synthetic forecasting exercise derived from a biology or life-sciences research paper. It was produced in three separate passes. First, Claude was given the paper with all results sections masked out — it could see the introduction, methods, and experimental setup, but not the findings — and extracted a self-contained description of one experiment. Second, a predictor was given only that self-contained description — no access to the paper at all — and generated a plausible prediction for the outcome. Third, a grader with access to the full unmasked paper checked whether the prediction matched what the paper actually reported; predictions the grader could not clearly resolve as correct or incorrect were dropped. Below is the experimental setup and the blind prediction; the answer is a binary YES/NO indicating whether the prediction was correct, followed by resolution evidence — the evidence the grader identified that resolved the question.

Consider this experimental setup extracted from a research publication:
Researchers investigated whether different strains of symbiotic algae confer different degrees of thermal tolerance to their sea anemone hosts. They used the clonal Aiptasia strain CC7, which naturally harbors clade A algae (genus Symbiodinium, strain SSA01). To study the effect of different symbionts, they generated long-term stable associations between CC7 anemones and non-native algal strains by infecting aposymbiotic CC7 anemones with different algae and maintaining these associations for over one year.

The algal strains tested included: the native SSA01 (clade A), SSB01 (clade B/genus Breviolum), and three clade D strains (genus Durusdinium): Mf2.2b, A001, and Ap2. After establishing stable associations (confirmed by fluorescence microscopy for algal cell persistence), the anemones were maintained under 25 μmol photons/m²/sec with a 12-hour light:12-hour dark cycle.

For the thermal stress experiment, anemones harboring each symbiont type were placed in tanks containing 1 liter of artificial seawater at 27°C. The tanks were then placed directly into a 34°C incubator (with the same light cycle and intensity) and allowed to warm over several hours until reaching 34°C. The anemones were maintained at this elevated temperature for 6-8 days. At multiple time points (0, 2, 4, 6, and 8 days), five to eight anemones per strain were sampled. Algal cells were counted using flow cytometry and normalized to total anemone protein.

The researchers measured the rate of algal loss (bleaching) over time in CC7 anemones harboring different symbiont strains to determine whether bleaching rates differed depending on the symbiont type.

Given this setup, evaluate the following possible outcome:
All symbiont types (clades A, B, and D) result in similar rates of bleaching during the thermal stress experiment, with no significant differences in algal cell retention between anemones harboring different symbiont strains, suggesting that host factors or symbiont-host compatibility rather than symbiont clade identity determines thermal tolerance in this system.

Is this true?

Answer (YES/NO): NO